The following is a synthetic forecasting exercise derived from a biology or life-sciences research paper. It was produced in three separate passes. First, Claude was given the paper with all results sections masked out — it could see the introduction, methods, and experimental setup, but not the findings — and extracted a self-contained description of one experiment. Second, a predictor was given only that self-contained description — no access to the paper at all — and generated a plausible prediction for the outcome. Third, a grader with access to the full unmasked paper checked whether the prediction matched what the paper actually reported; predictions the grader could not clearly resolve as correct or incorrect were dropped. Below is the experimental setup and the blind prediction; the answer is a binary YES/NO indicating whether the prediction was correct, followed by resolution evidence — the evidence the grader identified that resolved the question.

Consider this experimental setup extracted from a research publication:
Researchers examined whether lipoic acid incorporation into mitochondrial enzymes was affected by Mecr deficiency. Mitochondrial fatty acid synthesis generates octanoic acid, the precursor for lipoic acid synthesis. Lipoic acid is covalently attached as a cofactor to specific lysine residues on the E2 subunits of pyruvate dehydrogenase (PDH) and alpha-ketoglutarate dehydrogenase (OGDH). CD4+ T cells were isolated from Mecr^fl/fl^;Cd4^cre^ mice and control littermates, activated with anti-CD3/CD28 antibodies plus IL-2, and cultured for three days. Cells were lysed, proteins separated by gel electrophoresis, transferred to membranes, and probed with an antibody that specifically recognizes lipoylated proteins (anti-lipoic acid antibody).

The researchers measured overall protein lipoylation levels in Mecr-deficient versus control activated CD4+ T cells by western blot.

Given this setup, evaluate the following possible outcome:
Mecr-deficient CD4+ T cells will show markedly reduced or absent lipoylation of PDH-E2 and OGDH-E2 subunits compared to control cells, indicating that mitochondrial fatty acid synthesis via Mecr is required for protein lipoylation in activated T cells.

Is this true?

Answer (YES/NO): YES